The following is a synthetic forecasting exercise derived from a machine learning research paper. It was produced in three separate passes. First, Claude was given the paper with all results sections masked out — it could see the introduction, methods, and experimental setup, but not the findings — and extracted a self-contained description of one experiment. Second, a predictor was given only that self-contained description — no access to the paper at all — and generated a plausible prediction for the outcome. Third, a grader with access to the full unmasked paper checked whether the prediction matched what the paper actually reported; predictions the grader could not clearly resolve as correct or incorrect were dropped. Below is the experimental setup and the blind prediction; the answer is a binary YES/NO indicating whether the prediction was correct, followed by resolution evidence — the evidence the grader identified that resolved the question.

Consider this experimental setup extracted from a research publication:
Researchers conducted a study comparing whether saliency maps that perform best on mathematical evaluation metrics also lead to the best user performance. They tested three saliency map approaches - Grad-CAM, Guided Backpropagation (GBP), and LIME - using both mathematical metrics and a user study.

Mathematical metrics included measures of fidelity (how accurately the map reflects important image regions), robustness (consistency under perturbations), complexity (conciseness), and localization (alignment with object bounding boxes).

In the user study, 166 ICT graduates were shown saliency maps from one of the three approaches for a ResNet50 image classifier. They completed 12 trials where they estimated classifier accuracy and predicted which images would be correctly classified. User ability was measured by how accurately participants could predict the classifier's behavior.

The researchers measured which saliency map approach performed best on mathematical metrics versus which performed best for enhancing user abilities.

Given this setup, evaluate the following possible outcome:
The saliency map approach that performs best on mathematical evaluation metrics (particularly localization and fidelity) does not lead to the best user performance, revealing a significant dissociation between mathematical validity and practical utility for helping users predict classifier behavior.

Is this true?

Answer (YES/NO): YES